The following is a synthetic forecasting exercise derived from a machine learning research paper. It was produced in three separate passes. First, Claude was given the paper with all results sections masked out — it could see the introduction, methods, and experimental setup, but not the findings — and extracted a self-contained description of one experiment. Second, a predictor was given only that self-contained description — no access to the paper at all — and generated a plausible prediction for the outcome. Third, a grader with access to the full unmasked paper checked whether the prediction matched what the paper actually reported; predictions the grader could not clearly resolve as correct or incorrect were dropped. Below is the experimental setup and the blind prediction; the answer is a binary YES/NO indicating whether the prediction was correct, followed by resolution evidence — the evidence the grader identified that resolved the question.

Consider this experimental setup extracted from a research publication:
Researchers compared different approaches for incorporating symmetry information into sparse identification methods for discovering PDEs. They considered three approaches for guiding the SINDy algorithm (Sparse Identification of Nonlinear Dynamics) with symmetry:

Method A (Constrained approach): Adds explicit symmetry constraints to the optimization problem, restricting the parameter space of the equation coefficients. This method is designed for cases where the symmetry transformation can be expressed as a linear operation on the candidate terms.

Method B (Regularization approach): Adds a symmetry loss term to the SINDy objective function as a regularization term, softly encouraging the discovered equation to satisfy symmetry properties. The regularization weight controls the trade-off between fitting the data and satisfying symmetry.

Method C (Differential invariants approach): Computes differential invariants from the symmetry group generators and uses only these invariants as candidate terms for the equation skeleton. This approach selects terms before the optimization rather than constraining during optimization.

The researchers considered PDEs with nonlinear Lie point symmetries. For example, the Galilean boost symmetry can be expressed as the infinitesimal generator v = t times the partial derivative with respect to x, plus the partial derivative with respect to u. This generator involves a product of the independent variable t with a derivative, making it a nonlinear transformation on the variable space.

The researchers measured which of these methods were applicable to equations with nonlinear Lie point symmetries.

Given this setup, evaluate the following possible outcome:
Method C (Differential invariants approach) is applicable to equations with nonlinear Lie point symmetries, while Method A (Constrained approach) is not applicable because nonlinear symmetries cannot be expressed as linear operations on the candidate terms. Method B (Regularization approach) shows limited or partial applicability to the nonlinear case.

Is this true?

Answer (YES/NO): NO